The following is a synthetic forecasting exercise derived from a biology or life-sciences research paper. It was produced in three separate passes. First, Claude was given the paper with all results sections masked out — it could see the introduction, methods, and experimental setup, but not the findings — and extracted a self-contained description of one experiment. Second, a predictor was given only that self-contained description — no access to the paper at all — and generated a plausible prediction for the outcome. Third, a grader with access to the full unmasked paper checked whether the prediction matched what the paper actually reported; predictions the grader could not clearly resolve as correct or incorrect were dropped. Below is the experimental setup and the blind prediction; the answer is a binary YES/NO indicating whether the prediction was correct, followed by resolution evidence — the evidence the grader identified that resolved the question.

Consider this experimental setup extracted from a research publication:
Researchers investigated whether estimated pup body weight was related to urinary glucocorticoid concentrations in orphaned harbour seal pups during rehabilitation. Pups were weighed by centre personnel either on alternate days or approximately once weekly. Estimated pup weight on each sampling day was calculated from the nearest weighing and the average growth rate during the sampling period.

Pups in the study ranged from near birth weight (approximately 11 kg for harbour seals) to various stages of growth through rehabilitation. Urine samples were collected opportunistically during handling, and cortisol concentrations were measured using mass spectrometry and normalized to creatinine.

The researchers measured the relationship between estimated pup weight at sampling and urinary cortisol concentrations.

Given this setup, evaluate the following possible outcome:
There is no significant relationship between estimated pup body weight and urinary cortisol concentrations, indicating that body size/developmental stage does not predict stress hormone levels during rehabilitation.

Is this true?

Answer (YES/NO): NO